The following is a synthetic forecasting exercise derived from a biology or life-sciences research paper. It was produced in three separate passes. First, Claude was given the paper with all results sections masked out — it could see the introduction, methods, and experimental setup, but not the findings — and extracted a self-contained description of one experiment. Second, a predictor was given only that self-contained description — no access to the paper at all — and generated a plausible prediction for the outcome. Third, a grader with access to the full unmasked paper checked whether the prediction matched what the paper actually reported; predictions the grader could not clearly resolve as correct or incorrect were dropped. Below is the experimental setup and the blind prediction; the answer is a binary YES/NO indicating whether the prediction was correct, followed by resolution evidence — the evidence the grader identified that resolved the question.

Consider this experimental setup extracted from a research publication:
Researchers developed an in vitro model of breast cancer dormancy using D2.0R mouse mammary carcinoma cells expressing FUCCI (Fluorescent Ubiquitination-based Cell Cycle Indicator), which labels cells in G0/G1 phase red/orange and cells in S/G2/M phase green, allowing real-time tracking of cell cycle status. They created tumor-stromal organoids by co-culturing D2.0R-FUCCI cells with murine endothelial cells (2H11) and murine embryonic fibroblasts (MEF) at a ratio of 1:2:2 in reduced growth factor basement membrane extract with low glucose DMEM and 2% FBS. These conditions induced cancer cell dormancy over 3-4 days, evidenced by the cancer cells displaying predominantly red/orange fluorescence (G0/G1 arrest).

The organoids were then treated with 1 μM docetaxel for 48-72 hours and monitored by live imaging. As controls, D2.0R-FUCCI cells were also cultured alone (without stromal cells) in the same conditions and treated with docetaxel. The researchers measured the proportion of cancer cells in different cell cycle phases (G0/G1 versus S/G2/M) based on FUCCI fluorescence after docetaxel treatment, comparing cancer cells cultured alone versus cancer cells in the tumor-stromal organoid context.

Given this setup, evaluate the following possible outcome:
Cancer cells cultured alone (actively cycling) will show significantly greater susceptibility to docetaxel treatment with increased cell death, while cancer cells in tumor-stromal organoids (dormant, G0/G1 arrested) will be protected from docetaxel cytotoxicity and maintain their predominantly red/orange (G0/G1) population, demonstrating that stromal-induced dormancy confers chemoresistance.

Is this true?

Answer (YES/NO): NO